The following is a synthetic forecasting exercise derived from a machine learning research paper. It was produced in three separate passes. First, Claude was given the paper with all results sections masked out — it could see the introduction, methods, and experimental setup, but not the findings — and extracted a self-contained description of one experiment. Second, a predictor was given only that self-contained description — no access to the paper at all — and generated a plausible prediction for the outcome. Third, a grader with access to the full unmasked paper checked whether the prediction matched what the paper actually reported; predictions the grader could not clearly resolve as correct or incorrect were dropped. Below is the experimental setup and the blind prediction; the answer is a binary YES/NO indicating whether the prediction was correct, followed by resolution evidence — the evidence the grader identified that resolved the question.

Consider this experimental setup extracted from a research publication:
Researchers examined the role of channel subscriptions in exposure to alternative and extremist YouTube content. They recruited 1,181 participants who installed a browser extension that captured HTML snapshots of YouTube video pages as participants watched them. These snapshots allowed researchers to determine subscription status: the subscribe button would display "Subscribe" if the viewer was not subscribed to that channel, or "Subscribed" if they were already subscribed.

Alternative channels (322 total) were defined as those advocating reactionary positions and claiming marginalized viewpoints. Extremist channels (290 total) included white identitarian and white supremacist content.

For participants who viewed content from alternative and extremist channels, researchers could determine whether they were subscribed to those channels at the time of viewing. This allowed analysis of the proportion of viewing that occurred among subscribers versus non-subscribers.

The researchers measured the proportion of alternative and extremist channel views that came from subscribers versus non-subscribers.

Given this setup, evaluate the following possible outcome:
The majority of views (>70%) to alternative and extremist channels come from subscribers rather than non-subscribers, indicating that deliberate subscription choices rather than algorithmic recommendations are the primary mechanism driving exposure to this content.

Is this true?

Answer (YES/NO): YES